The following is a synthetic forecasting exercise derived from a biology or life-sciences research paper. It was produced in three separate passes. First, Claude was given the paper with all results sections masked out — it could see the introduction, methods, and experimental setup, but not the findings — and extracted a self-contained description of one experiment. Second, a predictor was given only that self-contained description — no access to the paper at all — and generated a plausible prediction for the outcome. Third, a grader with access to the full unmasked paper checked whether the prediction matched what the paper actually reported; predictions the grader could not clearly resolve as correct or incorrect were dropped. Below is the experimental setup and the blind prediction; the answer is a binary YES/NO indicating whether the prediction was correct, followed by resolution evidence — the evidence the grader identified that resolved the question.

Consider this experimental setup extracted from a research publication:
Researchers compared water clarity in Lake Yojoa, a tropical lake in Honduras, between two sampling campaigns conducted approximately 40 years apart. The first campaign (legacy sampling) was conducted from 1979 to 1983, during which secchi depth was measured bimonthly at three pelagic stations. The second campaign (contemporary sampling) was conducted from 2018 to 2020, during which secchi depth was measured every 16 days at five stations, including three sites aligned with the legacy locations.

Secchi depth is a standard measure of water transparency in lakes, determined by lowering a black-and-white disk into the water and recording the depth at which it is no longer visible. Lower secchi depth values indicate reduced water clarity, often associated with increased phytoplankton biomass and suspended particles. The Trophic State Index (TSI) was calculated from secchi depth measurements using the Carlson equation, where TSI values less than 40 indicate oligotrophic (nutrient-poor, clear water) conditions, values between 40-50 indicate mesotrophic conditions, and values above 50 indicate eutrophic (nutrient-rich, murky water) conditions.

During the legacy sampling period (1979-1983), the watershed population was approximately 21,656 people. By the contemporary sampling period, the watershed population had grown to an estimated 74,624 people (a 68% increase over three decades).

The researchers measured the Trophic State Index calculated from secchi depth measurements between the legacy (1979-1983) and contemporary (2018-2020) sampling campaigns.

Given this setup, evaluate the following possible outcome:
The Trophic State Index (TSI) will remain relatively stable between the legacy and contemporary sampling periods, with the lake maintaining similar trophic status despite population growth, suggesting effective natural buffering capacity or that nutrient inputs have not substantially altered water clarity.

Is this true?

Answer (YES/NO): NO